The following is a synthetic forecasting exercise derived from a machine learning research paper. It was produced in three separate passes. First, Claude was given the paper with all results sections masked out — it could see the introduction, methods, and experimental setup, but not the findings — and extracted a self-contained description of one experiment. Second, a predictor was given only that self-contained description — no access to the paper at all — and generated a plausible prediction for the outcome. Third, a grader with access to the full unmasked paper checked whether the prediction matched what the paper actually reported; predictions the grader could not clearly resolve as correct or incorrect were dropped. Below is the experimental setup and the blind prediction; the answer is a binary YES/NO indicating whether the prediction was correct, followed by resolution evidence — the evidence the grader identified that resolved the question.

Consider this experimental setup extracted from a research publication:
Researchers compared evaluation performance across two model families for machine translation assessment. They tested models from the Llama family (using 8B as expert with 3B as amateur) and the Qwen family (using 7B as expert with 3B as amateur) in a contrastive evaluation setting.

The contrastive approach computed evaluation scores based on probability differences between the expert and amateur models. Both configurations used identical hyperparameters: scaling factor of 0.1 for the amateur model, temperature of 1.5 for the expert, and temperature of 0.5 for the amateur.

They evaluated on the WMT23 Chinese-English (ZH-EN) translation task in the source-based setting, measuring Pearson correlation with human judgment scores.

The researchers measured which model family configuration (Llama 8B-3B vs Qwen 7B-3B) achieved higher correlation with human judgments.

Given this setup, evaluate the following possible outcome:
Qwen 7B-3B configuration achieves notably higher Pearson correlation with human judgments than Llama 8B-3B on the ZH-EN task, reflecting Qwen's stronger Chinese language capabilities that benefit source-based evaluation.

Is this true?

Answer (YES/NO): YES